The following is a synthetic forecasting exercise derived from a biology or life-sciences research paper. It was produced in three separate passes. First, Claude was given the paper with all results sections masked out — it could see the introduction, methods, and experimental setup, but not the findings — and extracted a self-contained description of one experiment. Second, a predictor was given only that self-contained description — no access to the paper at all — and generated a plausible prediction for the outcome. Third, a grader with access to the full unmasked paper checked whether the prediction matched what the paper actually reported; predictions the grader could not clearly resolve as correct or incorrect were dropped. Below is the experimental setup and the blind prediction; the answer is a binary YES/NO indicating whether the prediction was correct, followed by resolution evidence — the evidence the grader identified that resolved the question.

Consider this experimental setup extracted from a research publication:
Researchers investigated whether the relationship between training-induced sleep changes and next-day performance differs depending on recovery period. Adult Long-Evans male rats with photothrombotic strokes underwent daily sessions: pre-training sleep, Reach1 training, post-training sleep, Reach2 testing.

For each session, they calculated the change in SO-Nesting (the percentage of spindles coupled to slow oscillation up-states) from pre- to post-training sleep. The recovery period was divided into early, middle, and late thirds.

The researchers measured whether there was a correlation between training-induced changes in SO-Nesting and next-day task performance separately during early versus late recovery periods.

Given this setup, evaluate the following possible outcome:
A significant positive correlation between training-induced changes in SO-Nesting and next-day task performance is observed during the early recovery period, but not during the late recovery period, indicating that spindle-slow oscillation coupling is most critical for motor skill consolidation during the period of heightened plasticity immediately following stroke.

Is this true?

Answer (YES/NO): NO